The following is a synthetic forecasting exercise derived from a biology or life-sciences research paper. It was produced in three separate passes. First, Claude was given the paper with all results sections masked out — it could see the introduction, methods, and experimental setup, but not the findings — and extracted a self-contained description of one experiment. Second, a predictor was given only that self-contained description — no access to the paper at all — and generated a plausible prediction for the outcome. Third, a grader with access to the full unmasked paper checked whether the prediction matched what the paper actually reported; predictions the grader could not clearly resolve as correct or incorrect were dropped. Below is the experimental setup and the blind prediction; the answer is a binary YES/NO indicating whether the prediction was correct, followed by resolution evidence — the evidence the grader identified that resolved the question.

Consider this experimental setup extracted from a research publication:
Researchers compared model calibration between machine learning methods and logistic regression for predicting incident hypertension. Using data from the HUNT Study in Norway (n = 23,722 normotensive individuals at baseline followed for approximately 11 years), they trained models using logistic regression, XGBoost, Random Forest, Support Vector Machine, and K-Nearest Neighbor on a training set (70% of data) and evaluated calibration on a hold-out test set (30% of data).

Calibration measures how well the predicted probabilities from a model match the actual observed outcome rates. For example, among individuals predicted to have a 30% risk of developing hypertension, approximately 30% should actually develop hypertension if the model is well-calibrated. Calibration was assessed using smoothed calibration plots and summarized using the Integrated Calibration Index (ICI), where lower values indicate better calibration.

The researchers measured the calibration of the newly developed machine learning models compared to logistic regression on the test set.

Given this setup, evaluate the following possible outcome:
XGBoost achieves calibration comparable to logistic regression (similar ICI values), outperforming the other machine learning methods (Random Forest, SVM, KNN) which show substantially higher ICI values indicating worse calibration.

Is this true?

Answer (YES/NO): NO